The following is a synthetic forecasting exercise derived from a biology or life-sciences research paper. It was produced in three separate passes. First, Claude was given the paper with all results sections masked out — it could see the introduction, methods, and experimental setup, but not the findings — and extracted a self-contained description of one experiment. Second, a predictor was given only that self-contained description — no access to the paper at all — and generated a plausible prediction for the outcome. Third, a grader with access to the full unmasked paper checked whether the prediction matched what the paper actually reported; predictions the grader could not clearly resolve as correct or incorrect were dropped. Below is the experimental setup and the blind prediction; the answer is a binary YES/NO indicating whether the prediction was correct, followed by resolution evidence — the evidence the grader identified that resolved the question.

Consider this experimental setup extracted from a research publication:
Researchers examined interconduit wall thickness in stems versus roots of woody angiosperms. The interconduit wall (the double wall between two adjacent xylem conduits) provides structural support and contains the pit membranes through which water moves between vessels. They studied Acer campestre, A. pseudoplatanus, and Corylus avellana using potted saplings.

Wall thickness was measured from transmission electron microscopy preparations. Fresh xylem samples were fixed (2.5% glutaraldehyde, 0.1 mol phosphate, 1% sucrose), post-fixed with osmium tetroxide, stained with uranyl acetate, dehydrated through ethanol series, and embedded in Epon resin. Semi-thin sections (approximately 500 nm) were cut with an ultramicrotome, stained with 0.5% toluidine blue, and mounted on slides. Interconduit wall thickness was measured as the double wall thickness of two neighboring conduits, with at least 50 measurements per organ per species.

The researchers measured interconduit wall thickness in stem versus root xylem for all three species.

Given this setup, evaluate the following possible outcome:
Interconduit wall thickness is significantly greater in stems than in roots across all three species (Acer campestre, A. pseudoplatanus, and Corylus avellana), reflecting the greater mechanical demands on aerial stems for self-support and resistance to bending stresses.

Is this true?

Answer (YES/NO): YES